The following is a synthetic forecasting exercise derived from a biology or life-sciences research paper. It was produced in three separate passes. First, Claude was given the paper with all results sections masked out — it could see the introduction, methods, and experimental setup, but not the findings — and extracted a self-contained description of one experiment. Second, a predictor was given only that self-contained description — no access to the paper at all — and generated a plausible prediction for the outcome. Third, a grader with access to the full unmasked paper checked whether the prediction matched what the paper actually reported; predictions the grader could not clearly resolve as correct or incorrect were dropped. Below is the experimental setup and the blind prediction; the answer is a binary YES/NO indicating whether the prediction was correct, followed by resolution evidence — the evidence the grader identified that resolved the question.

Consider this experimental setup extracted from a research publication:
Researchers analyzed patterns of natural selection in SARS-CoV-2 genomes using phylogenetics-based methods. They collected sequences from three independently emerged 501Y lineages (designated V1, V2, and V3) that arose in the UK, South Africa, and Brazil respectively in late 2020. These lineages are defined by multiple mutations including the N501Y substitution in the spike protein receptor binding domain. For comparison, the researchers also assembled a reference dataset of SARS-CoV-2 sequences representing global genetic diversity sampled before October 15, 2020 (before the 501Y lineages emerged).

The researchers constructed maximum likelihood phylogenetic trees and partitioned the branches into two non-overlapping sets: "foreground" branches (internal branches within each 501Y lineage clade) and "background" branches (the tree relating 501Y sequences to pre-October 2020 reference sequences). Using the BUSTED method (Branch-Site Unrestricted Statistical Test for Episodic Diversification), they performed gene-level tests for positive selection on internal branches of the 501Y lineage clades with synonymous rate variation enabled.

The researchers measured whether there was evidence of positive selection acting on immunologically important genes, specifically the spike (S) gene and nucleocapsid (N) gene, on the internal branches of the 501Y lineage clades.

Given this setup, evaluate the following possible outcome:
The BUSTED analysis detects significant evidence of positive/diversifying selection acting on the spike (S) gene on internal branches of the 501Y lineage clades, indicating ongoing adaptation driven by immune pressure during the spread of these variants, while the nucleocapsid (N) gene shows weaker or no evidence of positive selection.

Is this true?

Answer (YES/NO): NO